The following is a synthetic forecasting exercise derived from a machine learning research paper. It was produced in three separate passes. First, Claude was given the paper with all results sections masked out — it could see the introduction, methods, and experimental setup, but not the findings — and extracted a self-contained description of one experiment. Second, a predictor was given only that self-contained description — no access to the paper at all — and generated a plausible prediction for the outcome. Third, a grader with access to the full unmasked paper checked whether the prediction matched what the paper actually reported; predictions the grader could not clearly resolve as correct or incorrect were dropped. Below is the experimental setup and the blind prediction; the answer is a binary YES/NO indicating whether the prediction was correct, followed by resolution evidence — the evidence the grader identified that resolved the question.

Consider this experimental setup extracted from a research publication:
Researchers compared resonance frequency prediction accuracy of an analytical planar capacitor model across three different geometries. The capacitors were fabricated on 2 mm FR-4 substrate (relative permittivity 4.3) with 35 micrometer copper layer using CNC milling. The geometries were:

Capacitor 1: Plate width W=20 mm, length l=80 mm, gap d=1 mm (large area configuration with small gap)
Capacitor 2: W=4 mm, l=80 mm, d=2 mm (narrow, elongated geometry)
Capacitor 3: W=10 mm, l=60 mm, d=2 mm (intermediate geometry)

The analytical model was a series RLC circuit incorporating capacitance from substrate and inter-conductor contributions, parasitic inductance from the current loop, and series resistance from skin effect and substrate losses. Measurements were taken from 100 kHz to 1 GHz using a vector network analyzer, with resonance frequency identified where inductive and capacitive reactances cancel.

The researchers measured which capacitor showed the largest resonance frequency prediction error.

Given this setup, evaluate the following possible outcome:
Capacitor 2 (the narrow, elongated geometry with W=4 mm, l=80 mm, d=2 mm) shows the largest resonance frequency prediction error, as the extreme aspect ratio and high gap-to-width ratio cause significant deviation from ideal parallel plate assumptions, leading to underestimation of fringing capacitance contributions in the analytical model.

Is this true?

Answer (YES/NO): YES